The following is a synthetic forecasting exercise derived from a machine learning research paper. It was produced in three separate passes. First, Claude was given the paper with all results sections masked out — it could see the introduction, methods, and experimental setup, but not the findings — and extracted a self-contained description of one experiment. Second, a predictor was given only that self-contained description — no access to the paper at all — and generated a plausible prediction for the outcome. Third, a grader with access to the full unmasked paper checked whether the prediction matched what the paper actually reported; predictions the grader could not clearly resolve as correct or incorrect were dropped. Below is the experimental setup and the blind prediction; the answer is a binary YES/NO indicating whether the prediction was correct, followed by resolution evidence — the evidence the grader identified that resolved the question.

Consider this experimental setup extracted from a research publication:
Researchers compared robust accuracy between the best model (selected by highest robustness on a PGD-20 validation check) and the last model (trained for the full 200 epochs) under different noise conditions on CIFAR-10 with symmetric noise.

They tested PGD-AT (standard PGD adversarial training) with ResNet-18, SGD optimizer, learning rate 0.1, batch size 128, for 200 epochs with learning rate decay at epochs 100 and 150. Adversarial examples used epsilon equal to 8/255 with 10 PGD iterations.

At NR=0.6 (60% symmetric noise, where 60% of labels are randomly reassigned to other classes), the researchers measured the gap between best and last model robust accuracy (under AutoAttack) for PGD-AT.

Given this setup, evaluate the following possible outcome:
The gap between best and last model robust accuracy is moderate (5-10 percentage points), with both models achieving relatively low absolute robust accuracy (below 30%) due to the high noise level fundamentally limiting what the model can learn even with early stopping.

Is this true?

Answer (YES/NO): NO